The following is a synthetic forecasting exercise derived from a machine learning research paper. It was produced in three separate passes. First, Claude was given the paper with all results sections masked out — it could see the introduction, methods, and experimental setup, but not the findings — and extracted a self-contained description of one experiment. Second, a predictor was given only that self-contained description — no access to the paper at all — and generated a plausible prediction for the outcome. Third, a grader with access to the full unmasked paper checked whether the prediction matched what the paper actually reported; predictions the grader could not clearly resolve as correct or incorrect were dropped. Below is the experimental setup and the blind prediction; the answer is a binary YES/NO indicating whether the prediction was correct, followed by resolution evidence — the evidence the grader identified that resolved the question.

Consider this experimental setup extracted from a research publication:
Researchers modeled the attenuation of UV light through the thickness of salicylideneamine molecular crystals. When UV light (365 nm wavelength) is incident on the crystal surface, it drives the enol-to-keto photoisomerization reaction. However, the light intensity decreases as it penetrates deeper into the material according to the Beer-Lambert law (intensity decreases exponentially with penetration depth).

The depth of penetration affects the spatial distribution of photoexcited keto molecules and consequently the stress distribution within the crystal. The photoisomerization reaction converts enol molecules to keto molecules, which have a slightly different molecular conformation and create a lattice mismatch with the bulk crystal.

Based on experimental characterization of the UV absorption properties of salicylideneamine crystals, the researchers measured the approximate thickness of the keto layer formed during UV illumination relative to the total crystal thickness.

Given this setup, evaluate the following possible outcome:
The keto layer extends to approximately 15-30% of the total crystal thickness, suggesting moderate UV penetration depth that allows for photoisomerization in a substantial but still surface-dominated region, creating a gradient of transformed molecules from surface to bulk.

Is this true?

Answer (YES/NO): NO